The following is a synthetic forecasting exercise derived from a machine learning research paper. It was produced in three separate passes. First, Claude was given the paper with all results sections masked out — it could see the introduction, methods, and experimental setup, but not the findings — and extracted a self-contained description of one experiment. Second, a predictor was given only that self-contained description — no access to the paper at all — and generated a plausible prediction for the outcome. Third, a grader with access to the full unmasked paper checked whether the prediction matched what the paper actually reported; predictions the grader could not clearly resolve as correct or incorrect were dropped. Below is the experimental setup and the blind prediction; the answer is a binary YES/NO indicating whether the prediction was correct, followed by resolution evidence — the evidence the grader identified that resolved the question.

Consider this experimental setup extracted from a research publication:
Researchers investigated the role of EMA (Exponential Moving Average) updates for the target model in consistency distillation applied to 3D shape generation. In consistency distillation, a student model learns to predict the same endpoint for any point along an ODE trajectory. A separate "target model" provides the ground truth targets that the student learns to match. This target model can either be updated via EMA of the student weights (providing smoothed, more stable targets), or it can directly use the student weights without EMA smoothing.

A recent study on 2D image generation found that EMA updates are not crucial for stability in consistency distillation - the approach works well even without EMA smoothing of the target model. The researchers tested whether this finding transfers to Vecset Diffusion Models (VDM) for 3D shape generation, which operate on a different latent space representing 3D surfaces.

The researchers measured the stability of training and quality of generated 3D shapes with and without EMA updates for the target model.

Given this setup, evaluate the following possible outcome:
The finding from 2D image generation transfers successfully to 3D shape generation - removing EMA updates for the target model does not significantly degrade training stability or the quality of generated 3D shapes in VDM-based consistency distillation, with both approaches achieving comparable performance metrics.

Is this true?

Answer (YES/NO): NO